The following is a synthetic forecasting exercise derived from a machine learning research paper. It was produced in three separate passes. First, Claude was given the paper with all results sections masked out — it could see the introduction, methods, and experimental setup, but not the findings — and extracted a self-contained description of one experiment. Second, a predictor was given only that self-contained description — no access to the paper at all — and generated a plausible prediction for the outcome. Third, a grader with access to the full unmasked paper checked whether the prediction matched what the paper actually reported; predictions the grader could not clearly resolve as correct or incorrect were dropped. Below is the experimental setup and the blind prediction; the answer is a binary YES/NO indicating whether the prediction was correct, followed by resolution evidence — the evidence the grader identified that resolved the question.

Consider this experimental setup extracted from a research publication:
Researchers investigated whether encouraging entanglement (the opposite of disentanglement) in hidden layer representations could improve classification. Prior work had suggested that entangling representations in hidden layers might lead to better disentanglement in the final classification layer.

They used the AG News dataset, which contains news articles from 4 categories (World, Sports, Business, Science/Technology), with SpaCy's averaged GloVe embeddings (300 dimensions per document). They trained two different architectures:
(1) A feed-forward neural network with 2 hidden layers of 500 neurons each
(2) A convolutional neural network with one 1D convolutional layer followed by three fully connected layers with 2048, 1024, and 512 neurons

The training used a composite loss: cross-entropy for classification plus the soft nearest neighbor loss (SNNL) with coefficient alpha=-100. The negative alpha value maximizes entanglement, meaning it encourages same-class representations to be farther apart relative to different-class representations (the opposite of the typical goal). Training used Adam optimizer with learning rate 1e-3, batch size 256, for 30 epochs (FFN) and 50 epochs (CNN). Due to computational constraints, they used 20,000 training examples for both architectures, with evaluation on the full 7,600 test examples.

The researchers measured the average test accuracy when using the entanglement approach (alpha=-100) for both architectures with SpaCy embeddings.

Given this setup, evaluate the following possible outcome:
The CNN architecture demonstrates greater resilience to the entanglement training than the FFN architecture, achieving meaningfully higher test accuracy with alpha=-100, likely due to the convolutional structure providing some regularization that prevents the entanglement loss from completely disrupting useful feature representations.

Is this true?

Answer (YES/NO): NO